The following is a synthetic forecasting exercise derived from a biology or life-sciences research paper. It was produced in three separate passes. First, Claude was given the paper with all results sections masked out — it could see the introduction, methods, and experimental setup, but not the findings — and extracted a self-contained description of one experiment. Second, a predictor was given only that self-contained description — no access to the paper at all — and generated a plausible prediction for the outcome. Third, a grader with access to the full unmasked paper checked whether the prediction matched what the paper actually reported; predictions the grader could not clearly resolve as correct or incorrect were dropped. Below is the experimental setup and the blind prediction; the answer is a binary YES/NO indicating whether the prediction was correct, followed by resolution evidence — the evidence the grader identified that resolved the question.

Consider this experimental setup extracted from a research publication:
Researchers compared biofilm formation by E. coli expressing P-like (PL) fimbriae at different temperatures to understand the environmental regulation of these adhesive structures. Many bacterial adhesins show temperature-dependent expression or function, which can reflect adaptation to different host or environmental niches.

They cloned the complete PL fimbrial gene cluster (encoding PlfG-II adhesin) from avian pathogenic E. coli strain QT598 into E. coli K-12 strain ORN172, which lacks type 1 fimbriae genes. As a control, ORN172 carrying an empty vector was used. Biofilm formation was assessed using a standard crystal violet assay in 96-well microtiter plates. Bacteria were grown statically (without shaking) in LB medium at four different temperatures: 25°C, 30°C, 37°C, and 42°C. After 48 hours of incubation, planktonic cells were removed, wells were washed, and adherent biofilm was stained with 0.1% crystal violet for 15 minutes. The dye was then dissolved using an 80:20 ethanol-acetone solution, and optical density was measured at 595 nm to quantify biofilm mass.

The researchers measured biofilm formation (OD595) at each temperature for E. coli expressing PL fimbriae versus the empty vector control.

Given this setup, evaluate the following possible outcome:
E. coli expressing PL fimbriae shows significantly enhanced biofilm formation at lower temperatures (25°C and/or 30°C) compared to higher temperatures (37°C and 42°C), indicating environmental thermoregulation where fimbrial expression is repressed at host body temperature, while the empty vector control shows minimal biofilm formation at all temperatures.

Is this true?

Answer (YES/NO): NO